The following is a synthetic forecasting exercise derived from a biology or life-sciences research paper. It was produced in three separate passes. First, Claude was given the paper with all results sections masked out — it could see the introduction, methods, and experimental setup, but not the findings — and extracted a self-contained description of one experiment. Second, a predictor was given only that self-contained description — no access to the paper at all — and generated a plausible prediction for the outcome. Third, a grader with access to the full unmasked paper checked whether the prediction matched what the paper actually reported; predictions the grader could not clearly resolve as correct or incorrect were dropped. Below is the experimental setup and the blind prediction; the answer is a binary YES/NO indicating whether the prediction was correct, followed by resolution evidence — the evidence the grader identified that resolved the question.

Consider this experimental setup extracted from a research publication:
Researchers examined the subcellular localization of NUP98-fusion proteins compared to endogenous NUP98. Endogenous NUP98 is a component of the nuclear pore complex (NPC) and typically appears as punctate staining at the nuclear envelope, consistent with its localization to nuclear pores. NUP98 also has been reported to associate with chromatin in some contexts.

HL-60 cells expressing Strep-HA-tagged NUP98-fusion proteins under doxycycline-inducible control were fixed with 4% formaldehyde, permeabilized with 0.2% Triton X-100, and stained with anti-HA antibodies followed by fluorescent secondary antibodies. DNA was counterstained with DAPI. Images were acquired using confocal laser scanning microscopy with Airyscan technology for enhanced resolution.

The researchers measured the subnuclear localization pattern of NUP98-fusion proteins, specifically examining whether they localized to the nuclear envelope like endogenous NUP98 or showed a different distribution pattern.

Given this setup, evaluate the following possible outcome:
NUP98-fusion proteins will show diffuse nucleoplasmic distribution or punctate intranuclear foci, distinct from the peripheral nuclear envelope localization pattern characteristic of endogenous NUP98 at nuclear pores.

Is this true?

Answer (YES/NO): YES